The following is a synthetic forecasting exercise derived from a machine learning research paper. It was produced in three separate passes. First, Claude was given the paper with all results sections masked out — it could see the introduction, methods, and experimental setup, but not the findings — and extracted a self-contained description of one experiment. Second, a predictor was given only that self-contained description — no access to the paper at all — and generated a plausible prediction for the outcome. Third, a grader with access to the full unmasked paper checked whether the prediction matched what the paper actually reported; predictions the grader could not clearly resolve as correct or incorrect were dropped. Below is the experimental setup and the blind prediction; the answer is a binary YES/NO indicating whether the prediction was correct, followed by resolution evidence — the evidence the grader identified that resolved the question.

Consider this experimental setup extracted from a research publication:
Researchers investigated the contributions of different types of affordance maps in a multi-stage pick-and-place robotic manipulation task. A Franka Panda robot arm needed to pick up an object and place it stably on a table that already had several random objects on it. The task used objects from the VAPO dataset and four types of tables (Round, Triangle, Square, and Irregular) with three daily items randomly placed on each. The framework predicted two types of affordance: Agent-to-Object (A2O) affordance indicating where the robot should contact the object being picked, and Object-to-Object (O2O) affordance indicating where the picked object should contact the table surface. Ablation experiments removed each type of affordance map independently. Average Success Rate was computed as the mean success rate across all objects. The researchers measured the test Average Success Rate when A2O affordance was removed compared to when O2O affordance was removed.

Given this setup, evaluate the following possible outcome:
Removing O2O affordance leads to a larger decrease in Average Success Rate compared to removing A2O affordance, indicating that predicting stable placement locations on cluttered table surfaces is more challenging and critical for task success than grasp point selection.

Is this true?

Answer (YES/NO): NO